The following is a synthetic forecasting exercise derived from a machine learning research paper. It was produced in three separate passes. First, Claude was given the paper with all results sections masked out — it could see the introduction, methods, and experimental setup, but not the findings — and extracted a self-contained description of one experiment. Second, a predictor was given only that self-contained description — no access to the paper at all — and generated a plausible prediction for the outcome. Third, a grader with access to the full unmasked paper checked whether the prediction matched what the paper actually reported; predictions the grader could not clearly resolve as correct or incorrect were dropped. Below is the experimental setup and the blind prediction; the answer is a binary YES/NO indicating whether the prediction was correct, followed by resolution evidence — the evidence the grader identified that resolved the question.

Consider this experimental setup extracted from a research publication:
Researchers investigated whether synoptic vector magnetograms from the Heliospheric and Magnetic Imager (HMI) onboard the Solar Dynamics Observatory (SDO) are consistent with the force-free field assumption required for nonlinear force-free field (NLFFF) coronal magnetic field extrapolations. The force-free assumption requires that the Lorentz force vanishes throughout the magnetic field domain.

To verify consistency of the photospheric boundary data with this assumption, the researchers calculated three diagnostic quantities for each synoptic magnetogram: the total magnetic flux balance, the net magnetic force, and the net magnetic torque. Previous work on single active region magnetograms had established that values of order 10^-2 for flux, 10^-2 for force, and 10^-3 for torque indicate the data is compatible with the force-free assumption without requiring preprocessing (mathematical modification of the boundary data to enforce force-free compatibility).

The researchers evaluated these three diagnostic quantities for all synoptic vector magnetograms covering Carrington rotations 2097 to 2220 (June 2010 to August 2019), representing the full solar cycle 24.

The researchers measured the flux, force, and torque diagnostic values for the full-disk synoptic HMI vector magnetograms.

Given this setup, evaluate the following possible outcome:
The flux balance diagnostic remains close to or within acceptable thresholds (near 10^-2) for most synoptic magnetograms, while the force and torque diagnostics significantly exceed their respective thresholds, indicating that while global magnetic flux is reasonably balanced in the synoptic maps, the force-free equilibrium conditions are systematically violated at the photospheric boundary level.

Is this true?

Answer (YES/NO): NO